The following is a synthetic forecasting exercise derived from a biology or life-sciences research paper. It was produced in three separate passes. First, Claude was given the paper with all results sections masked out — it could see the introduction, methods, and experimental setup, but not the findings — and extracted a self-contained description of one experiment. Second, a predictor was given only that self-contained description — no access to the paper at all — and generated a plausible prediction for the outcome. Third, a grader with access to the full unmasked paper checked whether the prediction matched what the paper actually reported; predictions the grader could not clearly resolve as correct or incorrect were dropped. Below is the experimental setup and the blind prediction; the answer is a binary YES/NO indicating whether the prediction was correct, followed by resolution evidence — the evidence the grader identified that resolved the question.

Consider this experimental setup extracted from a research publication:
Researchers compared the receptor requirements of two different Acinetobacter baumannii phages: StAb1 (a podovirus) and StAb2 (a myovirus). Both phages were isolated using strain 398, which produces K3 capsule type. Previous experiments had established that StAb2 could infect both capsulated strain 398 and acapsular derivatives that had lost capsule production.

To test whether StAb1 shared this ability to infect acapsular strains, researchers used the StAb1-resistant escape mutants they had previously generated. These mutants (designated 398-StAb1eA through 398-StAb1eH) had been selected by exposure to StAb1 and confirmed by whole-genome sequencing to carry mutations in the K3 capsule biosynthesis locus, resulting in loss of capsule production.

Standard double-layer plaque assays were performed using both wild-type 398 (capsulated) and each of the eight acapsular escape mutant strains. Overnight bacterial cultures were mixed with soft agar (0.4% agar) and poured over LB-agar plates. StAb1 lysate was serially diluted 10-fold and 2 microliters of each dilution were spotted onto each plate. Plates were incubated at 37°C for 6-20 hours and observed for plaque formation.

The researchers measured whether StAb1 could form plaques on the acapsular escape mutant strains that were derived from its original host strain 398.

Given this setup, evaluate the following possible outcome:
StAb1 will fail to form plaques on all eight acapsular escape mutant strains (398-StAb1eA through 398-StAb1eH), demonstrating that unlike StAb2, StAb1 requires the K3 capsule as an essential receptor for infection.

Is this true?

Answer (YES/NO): YES